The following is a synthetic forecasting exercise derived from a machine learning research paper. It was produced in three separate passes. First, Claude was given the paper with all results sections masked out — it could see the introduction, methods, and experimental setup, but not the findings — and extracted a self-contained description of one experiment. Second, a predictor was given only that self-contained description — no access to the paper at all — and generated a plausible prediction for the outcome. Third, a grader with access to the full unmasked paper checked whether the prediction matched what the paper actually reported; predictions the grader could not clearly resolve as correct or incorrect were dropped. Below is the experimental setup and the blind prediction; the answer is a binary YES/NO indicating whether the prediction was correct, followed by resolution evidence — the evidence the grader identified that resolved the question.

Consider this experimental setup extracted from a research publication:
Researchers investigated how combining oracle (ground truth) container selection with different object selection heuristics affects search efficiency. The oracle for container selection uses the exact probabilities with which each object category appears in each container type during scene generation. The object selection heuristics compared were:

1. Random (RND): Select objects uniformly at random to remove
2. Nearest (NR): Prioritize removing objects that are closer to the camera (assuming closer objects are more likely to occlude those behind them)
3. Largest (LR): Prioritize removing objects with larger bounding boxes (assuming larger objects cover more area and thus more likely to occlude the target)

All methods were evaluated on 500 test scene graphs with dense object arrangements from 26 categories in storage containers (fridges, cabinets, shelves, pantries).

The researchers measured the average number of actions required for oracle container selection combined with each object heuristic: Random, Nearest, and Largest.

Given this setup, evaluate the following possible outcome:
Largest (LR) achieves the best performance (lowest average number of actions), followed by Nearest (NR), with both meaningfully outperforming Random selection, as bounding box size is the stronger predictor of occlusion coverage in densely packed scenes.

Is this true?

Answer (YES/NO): NO